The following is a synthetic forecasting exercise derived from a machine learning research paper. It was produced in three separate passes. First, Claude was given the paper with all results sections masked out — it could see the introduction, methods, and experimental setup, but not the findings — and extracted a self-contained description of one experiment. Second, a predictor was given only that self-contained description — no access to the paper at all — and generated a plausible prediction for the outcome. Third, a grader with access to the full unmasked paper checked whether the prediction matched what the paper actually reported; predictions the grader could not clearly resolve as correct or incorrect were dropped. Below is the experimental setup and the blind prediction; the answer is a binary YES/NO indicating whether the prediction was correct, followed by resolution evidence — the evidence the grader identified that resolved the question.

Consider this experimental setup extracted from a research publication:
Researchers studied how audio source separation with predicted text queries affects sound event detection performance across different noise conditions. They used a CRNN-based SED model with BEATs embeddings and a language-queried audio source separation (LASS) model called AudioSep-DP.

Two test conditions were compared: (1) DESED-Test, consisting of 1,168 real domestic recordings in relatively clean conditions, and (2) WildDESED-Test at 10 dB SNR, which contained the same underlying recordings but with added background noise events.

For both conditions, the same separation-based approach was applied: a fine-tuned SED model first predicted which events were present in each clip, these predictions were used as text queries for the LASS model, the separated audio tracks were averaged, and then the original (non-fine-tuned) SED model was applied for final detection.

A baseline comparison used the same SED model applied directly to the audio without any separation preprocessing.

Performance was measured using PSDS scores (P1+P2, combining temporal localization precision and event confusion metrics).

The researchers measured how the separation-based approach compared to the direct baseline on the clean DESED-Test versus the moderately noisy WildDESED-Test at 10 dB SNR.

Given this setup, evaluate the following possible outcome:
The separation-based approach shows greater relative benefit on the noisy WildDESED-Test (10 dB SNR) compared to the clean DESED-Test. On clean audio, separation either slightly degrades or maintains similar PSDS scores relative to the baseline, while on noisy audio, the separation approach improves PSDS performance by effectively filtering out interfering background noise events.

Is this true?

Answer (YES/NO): NO